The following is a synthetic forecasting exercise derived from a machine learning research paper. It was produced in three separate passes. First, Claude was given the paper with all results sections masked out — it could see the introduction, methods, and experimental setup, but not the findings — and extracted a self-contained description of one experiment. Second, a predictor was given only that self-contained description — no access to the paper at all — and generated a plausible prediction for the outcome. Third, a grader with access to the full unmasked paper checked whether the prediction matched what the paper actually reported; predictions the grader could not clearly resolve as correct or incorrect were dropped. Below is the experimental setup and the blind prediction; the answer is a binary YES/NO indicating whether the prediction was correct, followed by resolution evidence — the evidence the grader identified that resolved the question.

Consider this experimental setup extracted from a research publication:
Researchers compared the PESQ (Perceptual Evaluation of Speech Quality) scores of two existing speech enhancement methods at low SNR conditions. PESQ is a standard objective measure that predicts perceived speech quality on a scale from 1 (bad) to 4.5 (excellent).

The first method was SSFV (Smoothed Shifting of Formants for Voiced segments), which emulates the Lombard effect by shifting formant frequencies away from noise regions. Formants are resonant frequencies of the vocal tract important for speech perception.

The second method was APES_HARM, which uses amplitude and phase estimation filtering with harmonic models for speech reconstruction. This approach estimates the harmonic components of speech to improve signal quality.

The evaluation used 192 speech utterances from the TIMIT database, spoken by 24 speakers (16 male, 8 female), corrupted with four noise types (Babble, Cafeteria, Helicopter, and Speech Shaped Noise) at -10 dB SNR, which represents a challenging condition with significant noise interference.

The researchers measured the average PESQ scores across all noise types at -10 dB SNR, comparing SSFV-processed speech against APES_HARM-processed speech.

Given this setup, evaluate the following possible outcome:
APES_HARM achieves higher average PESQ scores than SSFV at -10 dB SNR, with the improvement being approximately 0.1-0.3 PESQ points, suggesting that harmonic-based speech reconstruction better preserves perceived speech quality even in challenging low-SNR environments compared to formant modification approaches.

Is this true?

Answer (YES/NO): YES